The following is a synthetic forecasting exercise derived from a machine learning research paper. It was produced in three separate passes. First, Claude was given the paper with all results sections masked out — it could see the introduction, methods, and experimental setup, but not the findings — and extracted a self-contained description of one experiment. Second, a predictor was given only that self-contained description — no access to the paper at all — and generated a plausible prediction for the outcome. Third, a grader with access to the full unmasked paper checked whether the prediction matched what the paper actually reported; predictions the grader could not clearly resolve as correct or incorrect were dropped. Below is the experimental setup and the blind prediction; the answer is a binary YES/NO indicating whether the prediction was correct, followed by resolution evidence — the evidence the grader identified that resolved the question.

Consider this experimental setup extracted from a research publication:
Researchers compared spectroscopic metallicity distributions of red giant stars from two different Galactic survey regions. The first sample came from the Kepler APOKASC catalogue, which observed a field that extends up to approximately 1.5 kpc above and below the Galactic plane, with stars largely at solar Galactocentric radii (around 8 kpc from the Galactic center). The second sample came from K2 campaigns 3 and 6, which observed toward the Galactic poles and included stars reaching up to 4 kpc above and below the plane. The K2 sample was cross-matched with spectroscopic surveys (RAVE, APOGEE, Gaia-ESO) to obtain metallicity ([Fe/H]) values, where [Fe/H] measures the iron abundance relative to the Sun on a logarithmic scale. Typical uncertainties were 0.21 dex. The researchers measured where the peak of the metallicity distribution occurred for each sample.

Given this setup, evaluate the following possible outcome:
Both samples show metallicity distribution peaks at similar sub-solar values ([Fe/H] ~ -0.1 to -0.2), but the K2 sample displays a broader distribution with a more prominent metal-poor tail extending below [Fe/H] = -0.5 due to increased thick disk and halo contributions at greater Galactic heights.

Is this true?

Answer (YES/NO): NO